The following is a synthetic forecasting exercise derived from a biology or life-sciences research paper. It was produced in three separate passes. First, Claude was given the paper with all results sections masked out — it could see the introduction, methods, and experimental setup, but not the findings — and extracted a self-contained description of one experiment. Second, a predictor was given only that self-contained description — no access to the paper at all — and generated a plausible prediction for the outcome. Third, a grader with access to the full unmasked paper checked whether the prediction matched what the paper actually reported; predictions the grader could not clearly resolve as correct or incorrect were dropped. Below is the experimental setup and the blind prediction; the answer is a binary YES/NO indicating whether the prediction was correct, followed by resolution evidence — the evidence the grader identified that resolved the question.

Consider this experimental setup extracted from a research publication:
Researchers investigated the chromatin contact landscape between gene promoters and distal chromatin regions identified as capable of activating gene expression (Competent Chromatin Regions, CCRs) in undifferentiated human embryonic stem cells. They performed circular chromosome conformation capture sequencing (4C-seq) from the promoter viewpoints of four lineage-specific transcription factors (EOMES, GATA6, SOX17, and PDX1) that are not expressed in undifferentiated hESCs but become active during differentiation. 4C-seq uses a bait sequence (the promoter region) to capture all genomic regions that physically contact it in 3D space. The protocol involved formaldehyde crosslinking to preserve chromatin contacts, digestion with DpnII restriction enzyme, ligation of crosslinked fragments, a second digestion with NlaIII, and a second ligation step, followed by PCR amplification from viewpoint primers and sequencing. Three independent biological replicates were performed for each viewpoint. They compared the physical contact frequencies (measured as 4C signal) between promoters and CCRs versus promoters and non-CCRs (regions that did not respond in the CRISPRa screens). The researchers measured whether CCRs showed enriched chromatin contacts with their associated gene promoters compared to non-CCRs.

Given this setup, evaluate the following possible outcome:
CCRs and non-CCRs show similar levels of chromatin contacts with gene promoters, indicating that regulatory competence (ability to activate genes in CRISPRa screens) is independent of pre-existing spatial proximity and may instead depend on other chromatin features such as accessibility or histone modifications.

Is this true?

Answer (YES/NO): NO